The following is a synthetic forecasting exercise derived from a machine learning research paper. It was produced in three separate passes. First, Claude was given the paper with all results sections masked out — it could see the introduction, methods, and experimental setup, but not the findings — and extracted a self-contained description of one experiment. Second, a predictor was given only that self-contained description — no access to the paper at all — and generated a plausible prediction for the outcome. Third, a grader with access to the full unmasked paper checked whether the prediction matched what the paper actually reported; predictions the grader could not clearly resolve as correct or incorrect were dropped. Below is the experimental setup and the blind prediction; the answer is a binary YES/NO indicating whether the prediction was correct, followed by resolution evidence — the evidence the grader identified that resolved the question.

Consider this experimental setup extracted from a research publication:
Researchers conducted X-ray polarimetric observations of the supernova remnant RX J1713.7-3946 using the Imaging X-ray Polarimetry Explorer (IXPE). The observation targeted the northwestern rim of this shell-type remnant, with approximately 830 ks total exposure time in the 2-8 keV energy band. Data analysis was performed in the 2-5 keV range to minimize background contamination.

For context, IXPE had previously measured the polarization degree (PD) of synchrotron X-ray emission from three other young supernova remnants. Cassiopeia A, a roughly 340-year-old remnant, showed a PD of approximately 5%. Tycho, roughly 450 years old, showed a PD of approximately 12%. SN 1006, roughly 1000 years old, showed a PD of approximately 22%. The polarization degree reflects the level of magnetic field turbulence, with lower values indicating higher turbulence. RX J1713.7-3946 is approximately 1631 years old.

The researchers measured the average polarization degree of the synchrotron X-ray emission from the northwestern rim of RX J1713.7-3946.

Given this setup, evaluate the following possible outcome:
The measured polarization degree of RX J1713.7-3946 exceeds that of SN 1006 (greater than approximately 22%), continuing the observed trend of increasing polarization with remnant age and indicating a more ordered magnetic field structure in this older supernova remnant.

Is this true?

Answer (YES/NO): NO